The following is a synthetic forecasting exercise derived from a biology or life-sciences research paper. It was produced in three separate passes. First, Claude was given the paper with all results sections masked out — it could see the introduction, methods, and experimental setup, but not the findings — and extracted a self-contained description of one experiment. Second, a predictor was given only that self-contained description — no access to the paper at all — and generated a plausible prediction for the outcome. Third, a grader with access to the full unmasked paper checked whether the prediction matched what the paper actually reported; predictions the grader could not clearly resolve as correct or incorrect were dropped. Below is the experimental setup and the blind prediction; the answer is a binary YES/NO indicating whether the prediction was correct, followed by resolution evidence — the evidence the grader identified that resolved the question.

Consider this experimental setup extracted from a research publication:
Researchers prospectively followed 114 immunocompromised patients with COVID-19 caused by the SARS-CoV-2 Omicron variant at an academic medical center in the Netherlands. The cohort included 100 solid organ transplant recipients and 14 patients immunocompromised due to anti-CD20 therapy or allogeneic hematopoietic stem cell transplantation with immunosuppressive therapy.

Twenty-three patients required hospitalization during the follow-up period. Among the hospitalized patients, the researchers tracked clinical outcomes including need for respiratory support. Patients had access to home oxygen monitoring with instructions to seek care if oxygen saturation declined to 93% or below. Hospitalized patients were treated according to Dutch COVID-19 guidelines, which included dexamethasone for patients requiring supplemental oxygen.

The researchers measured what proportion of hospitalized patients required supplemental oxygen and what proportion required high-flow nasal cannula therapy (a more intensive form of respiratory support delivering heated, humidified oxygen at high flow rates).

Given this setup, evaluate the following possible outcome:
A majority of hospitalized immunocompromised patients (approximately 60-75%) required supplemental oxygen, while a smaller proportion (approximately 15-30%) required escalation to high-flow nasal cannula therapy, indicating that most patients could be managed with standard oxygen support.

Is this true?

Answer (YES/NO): NO